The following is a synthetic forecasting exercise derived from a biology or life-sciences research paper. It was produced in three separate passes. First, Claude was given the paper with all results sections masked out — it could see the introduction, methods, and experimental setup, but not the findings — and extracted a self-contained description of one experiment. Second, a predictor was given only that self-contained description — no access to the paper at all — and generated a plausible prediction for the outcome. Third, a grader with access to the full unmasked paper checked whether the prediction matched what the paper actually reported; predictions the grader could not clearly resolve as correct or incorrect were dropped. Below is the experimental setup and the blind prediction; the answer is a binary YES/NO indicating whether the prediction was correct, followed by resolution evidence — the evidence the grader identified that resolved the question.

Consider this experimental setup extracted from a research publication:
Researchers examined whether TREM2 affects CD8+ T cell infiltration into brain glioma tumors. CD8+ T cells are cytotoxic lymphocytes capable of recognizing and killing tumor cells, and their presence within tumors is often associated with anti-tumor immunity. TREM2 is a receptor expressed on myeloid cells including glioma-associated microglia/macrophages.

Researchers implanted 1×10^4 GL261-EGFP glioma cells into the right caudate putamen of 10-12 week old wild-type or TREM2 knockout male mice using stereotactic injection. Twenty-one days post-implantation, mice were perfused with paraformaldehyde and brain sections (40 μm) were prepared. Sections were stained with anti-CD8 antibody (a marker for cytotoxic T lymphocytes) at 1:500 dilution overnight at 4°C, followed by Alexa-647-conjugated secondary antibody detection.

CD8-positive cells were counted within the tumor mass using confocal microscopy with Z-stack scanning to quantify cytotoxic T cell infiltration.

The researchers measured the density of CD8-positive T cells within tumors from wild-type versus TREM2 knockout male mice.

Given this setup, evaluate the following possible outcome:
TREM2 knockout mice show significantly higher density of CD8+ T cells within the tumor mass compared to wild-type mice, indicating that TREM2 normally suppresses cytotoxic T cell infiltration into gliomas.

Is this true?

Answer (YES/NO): NO